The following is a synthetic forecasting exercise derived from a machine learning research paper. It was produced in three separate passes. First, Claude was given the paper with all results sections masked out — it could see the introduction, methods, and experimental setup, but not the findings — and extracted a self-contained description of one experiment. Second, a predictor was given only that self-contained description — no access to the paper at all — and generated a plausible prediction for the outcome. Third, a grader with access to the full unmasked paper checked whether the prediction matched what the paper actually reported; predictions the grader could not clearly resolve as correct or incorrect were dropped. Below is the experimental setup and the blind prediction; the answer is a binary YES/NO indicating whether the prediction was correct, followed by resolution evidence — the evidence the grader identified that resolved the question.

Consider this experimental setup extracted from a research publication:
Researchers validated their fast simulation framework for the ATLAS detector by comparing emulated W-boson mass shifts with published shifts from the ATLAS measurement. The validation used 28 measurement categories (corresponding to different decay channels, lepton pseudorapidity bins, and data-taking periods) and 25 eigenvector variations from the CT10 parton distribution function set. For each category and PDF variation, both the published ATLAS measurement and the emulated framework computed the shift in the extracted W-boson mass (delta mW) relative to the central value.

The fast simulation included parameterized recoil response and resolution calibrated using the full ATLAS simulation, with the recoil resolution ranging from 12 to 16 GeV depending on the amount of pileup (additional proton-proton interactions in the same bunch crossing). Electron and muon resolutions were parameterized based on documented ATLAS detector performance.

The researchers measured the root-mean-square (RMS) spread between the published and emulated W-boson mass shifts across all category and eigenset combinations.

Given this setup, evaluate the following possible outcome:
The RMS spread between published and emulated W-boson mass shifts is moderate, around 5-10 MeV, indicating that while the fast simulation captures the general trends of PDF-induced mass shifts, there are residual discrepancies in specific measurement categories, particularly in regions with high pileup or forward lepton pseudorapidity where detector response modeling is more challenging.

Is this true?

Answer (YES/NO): NO